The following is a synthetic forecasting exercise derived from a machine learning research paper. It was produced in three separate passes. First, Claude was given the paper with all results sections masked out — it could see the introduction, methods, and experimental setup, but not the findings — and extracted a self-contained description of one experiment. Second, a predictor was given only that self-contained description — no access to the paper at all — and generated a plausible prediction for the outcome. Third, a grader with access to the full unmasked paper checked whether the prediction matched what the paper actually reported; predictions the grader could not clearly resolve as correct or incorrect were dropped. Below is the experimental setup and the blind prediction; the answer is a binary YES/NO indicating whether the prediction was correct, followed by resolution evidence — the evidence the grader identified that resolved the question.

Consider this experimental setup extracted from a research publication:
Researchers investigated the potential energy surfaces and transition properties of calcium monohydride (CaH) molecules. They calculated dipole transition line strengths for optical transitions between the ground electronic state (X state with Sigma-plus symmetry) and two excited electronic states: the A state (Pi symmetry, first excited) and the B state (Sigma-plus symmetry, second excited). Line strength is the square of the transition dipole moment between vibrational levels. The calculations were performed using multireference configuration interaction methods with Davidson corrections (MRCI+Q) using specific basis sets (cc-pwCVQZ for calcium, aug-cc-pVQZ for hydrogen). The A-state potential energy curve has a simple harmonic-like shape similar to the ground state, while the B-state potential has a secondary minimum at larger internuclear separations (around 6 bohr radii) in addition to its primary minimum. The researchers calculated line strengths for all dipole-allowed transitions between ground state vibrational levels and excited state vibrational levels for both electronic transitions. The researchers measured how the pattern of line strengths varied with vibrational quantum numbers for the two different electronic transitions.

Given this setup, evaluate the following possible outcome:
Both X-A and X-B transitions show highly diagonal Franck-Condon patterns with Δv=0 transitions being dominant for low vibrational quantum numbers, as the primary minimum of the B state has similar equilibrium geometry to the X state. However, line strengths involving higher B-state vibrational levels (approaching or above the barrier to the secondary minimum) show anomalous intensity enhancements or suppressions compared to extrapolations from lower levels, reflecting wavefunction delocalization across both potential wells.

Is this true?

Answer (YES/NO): YES